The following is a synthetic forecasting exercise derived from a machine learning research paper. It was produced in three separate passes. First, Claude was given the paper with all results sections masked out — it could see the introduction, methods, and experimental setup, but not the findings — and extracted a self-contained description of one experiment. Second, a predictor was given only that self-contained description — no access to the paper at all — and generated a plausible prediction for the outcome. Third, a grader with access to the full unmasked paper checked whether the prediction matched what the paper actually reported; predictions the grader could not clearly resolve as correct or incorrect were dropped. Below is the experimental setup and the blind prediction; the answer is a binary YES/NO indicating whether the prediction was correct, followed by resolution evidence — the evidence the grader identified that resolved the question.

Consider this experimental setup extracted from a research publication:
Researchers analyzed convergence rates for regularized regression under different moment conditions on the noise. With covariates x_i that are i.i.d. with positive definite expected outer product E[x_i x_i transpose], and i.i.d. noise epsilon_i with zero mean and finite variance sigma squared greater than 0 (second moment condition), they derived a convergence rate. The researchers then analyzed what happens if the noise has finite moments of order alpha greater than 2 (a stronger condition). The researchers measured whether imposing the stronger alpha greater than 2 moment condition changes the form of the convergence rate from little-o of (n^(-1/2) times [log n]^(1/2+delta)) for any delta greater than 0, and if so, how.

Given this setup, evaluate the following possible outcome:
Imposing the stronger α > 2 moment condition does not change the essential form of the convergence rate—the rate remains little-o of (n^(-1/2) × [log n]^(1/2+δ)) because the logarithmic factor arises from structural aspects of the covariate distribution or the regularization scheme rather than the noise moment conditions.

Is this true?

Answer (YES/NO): NO